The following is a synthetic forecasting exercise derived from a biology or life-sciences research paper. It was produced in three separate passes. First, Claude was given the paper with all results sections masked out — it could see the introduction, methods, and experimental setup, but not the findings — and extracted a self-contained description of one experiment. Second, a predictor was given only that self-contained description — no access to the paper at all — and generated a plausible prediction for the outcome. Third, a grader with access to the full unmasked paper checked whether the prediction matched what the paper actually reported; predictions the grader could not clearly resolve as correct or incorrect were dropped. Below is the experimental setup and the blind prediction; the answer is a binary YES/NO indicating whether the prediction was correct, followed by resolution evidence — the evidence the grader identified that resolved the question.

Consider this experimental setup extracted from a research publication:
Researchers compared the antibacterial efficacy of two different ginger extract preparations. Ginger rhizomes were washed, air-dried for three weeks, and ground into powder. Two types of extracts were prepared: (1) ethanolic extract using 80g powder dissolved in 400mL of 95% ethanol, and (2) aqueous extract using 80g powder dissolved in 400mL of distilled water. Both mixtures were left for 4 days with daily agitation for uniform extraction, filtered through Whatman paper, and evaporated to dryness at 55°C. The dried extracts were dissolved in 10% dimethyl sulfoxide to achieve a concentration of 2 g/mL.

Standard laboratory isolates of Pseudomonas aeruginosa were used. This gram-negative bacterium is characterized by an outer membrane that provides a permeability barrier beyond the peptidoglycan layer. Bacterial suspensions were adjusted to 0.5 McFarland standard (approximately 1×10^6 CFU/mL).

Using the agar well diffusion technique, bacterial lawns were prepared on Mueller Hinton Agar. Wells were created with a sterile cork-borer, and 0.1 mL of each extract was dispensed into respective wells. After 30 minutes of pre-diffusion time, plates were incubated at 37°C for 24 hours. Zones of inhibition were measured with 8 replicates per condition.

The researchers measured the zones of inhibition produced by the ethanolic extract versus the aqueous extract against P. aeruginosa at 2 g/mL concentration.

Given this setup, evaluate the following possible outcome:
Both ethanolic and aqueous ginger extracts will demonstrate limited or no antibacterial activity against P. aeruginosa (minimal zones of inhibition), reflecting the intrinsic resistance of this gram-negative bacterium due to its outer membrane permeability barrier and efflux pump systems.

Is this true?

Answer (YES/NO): NO